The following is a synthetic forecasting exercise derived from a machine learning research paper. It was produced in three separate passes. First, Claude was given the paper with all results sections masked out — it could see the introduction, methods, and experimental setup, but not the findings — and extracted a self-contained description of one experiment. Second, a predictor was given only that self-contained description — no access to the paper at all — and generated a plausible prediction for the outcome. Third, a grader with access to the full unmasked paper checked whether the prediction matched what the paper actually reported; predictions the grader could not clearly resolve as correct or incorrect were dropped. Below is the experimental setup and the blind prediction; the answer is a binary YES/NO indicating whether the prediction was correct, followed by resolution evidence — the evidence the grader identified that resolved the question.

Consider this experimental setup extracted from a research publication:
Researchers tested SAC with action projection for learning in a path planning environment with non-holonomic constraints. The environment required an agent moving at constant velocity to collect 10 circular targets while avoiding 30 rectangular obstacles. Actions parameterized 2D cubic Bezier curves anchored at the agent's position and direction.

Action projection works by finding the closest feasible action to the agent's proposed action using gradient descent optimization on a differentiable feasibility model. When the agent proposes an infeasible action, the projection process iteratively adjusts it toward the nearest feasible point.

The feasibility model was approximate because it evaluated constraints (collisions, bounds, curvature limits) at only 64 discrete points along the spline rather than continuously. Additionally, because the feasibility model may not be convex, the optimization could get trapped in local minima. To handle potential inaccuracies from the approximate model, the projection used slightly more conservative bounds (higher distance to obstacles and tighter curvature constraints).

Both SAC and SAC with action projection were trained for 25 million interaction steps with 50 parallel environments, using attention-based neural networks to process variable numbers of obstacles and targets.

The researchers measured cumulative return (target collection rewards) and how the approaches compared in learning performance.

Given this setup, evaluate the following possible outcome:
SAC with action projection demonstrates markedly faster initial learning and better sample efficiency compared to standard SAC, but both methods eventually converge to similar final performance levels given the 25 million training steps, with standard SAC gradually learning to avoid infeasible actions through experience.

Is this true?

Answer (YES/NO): NO